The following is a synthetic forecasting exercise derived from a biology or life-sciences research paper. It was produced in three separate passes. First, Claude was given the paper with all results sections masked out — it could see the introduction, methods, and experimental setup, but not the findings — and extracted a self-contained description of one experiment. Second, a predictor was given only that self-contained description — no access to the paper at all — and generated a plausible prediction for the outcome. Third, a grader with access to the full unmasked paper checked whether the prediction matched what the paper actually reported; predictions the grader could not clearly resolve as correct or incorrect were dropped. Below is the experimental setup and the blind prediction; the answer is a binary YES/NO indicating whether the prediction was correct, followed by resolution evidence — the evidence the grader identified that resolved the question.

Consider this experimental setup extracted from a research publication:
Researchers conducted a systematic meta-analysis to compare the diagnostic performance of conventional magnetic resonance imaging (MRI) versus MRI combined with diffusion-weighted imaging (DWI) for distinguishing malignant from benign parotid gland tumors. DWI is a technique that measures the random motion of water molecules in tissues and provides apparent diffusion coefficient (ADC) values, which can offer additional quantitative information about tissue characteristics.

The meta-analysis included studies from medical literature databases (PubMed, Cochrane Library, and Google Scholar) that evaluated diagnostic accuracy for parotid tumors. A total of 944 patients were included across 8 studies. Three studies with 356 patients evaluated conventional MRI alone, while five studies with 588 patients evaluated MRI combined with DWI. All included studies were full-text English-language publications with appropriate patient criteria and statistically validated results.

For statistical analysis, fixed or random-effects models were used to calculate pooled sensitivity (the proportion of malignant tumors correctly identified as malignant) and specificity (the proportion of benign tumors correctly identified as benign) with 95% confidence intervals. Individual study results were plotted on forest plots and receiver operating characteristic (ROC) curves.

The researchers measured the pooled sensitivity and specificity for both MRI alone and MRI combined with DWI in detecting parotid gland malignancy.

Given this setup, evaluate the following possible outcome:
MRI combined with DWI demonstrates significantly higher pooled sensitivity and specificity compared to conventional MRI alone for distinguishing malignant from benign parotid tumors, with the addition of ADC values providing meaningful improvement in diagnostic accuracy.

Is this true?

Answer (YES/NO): NO